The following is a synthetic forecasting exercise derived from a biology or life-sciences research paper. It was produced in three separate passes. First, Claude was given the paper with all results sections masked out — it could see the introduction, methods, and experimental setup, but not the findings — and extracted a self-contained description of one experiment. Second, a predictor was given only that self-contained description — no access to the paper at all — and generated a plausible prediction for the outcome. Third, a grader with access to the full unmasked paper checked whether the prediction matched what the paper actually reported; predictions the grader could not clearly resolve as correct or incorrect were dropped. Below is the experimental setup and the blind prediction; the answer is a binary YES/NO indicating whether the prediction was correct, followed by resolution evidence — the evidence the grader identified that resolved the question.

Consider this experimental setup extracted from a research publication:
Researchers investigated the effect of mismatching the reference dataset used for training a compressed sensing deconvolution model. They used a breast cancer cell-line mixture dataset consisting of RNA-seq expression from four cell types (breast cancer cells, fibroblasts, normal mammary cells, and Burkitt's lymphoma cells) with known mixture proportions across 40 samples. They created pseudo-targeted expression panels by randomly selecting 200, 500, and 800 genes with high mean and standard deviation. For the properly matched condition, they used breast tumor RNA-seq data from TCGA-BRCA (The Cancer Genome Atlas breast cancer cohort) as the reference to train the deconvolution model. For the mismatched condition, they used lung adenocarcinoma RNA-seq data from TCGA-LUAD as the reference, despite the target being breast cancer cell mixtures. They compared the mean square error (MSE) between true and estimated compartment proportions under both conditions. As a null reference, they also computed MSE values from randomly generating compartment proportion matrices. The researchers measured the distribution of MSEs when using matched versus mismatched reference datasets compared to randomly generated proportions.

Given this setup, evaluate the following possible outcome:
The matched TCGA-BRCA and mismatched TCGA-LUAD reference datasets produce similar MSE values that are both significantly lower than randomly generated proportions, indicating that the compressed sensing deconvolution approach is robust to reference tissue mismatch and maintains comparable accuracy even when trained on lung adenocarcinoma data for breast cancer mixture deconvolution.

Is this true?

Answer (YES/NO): NO